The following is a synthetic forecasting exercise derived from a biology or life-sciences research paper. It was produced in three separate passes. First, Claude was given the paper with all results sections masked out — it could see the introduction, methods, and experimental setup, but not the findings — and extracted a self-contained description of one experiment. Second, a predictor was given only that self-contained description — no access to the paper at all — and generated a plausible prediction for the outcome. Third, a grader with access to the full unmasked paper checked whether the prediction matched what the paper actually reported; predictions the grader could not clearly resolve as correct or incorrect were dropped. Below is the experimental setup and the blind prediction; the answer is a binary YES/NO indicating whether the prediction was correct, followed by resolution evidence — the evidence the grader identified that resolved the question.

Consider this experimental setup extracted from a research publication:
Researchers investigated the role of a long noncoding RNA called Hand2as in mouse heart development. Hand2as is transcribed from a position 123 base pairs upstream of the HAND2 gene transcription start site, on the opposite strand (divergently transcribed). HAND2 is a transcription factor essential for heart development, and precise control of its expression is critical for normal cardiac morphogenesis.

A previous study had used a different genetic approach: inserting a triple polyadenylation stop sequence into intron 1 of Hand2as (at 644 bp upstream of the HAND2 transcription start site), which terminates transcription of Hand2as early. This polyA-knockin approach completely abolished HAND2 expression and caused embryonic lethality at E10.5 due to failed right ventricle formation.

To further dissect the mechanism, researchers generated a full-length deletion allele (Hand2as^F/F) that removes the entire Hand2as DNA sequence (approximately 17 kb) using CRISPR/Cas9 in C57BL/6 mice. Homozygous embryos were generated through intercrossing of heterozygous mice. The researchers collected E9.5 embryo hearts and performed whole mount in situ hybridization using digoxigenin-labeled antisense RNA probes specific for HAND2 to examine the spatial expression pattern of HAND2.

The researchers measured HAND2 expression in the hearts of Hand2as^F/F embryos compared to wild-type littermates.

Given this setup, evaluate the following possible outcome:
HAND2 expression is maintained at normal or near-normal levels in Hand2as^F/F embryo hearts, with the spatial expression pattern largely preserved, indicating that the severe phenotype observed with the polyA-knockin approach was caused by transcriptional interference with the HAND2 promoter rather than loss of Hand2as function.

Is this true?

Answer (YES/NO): YES